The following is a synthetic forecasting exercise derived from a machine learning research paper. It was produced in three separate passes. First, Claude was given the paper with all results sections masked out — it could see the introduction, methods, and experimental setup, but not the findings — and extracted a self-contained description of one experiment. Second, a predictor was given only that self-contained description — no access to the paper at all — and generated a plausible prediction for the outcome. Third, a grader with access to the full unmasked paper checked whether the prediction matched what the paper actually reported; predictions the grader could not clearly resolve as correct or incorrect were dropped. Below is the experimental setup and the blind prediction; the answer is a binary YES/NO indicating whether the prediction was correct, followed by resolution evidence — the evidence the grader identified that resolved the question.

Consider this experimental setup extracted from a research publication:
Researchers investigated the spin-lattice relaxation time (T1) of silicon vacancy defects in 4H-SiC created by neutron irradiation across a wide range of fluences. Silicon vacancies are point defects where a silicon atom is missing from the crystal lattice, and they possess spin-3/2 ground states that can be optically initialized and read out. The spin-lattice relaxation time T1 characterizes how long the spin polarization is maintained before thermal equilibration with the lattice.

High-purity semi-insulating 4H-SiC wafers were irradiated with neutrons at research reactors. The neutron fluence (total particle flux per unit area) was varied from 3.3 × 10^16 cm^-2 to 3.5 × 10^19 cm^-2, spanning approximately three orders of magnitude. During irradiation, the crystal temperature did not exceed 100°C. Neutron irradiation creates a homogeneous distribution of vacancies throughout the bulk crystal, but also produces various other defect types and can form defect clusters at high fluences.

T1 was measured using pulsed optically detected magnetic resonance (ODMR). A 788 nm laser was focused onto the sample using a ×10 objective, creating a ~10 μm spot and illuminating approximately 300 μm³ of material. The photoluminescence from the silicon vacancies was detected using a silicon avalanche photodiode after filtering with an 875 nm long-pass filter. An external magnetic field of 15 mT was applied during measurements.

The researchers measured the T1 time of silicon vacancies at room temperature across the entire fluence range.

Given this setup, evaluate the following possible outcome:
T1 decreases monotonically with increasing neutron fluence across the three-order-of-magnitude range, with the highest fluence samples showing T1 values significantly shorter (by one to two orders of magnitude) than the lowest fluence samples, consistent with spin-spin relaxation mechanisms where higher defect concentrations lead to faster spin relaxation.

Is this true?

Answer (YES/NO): NO